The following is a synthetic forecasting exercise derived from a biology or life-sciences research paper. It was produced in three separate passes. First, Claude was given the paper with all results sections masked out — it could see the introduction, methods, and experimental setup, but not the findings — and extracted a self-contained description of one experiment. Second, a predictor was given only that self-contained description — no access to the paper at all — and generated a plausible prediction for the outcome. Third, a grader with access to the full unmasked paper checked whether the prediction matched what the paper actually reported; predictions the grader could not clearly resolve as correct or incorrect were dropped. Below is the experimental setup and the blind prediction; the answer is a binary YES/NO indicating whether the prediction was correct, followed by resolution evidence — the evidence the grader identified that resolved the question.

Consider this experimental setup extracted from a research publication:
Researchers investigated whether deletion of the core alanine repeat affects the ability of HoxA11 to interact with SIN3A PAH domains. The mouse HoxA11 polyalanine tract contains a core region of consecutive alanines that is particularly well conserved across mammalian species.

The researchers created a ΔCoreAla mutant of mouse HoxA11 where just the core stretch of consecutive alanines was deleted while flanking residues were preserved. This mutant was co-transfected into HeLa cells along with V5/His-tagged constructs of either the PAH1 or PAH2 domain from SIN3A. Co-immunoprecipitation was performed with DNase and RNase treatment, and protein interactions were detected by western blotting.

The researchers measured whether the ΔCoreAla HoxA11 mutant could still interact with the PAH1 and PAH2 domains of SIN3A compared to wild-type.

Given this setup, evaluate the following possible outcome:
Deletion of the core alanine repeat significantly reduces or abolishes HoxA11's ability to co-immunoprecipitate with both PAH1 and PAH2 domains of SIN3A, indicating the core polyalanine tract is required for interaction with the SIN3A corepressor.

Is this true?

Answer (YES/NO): YES